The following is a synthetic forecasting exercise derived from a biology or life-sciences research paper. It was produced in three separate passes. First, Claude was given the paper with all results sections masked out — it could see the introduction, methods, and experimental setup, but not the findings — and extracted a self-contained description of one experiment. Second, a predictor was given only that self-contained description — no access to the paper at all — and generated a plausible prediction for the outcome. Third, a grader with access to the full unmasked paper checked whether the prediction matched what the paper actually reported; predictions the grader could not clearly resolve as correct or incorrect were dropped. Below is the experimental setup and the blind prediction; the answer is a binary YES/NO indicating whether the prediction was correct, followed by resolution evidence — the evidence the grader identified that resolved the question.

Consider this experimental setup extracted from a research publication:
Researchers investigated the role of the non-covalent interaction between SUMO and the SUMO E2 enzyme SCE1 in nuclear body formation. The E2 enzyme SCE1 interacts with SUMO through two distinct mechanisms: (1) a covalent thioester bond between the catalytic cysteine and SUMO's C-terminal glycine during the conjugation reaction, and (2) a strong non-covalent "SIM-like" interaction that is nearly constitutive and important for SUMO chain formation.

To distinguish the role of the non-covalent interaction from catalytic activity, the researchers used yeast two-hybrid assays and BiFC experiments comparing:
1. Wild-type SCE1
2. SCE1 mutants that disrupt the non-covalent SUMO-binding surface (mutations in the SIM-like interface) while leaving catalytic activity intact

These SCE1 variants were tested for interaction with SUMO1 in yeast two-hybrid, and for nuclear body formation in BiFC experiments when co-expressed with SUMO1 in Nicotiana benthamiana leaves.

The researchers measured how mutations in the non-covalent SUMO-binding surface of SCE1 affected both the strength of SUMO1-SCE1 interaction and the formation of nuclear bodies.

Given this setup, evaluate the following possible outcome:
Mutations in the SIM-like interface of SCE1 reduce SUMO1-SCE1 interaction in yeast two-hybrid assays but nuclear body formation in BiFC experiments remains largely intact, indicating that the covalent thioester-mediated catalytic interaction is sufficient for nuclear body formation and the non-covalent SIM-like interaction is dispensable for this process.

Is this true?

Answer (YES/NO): NO